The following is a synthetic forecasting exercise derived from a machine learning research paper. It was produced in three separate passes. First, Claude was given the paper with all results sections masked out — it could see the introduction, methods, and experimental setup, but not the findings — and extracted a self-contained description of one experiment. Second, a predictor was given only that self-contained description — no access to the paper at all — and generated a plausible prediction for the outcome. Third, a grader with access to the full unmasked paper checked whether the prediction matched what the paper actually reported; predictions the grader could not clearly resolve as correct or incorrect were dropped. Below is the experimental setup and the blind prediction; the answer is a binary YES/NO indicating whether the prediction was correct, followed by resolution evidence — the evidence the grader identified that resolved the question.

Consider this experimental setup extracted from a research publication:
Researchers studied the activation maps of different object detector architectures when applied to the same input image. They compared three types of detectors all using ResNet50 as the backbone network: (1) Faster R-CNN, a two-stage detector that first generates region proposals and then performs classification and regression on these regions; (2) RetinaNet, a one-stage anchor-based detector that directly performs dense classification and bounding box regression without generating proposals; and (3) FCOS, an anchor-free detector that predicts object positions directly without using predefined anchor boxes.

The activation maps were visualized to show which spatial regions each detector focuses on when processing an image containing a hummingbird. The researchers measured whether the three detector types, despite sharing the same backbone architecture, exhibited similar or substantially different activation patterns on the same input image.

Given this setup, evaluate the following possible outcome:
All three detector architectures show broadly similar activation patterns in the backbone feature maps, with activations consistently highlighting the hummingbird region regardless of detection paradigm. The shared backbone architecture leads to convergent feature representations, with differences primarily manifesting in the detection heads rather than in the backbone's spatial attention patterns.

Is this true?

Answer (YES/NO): NO